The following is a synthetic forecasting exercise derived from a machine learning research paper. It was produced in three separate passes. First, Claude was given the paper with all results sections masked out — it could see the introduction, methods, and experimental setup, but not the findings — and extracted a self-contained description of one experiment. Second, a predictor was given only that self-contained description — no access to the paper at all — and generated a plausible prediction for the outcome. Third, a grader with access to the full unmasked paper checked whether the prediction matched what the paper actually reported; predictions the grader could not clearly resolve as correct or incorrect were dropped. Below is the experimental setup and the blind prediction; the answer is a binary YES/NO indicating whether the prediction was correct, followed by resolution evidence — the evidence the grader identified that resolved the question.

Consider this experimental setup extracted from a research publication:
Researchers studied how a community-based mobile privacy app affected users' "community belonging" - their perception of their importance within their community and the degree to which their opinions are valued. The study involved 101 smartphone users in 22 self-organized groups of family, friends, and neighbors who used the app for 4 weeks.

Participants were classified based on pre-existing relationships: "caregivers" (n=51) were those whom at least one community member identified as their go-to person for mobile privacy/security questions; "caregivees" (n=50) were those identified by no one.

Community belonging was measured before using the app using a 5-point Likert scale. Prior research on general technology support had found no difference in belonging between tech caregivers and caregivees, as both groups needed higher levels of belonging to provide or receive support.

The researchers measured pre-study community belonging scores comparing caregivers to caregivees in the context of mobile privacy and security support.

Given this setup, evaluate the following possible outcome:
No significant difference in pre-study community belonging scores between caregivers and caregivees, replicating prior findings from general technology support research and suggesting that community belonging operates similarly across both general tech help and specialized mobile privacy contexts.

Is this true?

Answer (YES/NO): NO